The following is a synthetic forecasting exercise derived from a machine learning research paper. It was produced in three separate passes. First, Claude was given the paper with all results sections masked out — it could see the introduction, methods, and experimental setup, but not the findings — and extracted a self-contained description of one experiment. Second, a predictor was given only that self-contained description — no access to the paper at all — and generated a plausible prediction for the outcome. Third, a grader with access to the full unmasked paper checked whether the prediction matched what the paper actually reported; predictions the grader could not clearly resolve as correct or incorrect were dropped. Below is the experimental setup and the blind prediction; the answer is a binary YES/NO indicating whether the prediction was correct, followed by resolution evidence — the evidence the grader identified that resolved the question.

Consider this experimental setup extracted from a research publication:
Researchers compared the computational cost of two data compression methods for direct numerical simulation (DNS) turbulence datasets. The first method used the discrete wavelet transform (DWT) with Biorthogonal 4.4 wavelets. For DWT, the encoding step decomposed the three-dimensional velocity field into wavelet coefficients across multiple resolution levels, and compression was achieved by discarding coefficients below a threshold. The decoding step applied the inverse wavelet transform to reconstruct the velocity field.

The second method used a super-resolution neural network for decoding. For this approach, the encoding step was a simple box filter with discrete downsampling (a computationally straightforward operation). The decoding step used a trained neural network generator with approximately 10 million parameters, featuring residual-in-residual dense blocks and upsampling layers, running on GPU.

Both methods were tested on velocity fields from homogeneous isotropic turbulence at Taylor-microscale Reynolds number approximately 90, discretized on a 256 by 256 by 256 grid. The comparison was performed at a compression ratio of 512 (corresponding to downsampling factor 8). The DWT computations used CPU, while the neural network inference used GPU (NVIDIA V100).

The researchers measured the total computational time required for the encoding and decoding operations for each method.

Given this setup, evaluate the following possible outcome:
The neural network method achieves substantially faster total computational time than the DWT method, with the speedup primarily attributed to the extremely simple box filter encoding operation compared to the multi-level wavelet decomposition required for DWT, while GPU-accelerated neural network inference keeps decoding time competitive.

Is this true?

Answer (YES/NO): NO